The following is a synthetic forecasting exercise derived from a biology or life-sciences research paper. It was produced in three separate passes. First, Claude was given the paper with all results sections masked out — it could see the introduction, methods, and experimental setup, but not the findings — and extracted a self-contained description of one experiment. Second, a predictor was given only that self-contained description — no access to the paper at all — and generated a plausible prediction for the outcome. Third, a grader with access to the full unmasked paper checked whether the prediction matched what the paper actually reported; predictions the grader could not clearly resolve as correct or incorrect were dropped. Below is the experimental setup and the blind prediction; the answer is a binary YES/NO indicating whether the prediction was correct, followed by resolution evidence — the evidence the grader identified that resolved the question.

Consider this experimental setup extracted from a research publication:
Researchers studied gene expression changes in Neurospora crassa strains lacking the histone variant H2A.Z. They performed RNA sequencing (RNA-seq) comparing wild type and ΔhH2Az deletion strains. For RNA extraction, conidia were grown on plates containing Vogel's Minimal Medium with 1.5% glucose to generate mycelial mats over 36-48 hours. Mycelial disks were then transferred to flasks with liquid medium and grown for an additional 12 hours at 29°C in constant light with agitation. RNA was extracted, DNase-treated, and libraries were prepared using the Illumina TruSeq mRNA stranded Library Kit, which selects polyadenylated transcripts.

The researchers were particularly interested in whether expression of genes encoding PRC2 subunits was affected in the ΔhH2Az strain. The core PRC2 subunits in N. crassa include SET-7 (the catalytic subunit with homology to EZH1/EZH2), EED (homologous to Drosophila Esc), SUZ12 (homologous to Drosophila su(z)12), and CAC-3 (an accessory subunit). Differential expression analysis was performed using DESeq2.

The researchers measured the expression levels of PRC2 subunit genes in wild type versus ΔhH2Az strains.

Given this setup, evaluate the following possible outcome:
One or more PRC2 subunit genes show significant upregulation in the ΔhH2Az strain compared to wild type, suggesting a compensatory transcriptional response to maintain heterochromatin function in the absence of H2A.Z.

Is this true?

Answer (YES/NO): NO